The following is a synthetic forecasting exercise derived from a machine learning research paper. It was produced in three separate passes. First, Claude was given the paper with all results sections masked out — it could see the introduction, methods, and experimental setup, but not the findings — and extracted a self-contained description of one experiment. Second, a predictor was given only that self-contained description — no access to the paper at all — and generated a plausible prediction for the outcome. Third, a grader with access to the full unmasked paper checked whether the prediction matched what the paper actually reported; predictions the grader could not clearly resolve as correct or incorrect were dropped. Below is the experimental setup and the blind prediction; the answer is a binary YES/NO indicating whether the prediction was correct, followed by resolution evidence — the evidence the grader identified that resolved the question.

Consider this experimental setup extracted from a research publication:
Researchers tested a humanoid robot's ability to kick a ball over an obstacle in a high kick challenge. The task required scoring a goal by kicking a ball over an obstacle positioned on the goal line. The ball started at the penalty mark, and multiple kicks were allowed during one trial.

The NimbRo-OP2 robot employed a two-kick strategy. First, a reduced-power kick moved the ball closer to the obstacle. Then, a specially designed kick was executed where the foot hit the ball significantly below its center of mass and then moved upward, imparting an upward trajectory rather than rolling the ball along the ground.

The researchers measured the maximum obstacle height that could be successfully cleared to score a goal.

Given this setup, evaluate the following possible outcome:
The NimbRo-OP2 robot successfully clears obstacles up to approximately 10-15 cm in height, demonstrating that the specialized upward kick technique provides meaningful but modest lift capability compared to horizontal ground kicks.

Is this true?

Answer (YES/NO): NO